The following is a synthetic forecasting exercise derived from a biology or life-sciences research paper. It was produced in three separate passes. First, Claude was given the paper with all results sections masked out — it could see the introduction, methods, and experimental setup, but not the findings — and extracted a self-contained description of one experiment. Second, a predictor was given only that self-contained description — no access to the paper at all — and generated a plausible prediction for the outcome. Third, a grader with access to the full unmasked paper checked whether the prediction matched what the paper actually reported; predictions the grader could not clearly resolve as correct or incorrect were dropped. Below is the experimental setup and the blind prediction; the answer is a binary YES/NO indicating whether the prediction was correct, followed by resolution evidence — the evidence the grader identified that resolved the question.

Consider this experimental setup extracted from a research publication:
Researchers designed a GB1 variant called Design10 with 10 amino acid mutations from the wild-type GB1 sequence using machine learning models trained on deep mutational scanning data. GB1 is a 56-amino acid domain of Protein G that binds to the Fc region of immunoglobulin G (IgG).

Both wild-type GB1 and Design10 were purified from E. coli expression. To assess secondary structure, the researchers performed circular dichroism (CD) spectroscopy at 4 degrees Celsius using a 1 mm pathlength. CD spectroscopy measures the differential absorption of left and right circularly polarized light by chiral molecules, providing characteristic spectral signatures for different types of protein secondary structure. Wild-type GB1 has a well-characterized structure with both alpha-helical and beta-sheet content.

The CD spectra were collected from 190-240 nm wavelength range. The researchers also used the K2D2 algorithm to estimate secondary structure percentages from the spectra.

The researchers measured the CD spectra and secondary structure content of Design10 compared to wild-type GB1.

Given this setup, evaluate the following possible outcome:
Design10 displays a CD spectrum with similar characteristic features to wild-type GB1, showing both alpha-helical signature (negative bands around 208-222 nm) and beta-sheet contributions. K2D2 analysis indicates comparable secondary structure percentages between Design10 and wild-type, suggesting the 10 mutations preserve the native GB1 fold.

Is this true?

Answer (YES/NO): YES